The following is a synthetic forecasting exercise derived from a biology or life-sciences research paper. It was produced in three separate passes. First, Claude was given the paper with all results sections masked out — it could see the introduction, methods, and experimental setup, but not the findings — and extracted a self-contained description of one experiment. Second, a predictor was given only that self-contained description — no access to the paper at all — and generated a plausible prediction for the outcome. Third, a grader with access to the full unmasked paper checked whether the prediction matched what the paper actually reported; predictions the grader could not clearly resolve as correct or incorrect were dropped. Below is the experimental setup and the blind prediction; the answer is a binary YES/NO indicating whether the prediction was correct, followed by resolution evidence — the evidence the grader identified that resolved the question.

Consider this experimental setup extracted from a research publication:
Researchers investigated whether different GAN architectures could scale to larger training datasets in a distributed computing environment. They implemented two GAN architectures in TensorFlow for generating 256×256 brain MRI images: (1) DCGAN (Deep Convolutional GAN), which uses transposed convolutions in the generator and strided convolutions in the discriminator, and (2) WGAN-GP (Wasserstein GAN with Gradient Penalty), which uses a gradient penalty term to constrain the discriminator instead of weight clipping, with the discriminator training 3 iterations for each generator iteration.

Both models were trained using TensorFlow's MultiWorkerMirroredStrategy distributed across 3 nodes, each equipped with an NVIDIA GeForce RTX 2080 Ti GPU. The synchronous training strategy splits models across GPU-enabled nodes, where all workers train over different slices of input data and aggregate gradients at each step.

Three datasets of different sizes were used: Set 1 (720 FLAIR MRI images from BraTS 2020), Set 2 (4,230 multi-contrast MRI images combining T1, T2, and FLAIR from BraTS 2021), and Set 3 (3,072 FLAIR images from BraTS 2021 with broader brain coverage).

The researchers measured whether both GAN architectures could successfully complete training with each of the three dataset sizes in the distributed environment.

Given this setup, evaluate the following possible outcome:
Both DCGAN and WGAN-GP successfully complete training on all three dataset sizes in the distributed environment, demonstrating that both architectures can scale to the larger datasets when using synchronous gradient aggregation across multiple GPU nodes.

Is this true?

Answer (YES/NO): NO